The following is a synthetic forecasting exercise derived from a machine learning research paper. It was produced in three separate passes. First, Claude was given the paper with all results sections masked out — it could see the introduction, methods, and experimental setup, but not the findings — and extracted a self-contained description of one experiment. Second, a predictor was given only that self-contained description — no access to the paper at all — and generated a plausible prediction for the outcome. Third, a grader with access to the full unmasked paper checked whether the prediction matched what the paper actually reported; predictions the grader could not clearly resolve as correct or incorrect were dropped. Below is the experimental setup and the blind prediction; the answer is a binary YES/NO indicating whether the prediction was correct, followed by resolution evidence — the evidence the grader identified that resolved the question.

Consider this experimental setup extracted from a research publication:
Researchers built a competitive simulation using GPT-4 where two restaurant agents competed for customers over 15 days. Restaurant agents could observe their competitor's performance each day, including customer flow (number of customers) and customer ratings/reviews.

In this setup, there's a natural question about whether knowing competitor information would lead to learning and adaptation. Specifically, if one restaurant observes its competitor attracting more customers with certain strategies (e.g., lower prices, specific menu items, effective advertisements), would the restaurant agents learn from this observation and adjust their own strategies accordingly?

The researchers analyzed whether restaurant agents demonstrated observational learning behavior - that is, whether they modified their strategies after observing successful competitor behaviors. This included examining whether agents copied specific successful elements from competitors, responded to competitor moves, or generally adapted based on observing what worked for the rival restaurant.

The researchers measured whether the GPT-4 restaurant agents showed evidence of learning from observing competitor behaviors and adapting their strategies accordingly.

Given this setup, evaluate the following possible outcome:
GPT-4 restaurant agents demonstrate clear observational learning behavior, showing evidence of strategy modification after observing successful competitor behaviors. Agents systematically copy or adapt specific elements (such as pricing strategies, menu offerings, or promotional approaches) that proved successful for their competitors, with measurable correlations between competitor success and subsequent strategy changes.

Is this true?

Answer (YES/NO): YES